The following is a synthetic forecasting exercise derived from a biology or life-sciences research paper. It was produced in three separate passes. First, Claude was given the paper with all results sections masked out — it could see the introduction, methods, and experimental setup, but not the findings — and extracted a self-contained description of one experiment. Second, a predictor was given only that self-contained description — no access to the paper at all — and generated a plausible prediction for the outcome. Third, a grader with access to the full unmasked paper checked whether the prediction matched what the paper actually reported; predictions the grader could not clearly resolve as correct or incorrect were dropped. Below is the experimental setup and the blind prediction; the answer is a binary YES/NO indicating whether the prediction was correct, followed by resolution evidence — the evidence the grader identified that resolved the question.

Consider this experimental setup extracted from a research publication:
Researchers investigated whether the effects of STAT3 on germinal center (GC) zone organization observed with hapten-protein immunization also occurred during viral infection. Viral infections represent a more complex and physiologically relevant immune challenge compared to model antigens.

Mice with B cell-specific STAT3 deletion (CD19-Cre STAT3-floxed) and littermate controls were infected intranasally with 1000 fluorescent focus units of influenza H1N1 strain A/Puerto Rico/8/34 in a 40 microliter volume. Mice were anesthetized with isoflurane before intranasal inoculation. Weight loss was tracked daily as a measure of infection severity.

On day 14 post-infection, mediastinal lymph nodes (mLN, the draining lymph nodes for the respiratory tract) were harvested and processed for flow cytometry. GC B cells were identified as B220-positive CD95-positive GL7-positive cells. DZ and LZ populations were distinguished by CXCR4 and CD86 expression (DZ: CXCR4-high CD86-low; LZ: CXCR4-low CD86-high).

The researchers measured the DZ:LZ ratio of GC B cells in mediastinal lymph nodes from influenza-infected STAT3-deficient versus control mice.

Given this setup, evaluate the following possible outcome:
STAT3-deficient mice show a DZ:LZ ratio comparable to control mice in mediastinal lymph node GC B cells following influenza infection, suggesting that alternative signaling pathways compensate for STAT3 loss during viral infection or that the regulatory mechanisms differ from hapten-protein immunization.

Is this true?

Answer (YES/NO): NO